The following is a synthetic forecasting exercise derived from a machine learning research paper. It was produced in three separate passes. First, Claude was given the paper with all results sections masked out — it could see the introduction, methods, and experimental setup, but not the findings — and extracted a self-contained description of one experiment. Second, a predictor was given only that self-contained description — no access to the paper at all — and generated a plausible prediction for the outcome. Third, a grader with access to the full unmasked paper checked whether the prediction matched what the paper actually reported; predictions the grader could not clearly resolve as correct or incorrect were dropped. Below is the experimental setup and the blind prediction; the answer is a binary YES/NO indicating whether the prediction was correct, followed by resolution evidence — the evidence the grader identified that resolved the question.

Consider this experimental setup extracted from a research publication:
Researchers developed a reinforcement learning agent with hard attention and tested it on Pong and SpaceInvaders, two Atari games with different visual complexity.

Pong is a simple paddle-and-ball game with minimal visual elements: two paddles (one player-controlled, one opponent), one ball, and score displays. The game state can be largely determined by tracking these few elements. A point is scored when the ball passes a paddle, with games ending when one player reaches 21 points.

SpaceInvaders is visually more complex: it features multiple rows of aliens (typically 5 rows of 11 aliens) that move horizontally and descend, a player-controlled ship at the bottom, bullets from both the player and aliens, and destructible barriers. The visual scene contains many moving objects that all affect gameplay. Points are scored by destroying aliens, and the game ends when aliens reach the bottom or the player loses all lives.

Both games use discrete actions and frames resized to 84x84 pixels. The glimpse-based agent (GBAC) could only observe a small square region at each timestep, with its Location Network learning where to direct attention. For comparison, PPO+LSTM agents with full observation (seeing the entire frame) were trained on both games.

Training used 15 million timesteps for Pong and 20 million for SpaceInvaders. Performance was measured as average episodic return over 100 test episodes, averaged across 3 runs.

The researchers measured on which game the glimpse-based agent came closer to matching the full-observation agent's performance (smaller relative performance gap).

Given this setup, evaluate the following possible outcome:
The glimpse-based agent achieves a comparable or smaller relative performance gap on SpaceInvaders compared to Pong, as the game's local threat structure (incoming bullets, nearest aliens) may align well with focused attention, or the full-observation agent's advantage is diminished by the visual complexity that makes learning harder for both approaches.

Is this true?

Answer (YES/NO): NO